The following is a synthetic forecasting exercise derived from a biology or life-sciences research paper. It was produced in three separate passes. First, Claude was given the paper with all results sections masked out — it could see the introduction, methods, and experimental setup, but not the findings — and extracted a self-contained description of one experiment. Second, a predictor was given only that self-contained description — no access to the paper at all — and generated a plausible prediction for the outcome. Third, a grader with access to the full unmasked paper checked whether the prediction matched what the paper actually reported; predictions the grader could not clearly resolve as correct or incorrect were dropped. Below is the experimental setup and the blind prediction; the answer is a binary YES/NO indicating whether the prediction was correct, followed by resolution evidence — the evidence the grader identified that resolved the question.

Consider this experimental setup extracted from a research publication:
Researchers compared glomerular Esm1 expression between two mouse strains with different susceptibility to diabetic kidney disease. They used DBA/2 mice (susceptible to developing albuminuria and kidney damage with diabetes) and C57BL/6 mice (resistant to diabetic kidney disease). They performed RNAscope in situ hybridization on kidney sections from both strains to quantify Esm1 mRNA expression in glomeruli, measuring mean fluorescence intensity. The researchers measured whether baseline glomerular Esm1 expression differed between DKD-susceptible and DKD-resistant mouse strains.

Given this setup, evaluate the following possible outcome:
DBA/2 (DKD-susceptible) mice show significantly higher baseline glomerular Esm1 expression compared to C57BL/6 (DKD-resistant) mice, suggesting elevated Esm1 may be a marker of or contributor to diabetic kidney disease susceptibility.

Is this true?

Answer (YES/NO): NO